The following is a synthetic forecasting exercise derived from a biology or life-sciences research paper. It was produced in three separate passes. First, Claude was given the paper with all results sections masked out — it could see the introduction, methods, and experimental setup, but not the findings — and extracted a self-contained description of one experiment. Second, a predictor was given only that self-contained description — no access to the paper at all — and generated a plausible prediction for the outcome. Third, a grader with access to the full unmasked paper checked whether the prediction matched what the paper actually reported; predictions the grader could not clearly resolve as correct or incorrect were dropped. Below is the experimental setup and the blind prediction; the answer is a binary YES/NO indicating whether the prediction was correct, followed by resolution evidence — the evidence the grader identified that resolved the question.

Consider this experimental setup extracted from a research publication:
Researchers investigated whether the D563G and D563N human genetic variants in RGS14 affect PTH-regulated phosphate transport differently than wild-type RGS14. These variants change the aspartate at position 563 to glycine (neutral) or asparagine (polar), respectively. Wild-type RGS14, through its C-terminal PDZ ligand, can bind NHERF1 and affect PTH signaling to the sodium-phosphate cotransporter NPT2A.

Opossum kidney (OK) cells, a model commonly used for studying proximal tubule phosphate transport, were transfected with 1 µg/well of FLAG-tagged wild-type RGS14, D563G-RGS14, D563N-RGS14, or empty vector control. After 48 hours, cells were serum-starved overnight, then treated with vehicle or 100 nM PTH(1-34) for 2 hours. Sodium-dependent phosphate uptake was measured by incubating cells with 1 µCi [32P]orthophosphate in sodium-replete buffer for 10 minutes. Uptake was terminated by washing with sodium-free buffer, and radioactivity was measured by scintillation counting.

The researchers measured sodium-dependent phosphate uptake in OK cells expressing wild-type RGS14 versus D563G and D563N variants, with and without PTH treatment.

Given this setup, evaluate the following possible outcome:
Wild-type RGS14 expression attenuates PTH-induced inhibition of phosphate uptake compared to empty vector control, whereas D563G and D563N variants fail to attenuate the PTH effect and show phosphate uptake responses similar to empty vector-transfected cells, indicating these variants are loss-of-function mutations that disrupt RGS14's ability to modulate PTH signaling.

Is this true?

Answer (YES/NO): NO